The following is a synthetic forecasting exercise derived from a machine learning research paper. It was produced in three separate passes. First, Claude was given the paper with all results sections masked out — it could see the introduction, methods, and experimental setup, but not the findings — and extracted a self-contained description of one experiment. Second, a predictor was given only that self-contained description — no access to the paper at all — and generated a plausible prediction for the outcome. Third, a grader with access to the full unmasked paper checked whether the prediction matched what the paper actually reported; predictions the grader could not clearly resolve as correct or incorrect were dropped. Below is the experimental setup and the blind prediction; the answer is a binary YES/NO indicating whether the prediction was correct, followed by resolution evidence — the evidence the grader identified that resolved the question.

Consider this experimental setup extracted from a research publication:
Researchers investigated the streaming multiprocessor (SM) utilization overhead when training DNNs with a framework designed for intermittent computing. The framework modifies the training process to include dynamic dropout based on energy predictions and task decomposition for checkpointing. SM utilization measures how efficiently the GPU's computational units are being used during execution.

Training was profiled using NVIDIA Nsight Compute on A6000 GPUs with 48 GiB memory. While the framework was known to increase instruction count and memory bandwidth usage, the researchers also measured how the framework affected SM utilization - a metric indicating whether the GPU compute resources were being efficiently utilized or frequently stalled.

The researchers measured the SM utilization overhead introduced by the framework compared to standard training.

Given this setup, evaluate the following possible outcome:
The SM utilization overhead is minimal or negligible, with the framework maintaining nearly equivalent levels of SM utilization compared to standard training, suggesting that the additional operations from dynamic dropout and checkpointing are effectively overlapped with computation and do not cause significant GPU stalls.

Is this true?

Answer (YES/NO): YES